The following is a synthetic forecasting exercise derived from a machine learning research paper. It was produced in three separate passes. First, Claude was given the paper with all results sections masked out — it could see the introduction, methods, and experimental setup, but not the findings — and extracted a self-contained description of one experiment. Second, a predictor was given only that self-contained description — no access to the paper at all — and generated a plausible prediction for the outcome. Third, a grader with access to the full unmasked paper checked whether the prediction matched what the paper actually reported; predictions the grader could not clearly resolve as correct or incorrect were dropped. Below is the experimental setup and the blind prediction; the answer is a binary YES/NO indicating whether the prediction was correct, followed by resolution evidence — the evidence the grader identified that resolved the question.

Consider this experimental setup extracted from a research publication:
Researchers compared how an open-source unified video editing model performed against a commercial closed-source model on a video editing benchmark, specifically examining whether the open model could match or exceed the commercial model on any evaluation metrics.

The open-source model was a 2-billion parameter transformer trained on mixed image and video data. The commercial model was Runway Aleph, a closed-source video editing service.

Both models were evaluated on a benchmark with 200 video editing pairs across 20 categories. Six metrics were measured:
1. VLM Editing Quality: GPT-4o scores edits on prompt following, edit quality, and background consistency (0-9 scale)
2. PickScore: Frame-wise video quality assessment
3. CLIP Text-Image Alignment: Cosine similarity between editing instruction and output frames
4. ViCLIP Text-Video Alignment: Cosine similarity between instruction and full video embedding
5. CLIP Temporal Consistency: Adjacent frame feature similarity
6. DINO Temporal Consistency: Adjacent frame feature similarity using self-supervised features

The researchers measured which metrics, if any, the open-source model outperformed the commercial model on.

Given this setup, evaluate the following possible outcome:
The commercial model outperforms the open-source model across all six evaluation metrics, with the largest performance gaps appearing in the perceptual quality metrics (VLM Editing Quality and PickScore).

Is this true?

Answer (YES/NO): NO